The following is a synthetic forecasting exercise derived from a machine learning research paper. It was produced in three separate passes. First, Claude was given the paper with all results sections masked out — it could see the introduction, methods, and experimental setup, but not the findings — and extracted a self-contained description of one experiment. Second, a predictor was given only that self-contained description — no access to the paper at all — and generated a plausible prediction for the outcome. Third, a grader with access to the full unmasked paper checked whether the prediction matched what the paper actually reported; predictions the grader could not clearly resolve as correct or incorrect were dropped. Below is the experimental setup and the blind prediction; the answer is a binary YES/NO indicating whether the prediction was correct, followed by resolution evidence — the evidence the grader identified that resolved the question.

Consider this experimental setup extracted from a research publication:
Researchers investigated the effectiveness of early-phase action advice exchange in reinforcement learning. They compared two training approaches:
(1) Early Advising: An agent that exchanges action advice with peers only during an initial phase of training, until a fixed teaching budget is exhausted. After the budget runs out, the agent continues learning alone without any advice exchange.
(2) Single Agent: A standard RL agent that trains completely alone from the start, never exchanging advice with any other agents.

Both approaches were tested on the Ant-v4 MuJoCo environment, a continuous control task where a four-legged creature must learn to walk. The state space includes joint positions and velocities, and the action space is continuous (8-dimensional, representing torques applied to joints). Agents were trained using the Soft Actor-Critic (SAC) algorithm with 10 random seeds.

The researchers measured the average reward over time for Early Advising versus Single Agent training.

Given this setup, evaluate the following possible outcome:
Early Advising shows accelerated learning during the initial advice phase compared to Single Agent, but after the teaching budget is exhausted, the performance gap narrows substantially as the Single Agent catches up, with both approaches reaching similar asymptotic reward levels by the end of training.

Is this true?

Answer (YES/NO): NO